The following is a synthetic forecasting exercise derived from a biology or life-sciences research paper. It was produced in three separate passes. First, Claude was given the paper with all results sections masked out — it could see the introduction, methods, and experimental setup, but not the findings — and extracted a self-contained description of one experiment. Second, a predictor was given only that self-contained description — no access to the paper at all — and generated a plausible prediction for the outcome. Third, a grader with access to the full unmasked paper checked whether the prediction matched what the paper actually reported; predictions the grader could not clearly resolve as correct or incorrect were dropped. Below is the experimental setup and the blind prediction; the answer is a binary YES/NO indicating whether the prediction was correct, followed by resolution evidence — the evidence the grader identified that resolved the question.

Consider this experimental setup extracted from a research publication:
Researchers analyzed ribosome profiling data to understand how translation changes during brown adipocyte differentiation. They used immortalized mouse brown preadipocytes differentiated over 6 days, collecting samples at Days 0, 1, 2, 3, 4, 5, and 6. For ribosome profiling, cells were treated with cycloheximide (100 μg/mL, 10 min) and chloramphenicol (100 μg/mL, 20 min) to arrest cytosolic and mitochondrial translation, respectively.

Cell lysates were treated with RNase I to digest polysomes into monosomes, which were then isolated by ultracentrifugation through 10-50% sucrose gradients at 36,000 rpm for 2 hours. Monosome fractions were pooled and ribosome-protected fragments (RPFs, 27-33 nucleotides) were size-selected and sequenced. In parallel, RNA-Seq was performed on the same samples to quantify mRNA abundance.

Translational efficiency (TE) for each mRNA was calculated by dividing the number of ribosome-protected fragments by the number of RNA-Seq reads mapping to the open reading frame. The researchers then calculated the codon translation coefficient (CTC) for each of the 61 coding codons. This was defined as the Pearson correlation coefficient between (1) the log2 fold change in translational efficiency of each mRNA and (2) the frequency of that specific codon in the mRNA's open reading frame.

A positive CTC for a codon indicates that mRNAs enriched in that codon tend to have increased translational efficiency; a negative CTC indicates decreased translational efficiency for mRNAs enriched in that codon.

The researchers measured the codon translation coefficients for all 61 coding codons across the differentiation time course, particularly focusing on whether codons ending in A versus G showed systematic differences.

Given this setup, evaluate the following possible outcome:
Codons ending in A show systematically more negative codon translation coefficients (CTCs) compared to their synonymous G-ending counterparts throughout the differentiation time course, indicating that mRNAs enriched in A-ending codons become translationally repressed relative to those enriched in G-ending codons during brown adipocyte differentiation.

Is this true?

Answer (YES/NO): NO